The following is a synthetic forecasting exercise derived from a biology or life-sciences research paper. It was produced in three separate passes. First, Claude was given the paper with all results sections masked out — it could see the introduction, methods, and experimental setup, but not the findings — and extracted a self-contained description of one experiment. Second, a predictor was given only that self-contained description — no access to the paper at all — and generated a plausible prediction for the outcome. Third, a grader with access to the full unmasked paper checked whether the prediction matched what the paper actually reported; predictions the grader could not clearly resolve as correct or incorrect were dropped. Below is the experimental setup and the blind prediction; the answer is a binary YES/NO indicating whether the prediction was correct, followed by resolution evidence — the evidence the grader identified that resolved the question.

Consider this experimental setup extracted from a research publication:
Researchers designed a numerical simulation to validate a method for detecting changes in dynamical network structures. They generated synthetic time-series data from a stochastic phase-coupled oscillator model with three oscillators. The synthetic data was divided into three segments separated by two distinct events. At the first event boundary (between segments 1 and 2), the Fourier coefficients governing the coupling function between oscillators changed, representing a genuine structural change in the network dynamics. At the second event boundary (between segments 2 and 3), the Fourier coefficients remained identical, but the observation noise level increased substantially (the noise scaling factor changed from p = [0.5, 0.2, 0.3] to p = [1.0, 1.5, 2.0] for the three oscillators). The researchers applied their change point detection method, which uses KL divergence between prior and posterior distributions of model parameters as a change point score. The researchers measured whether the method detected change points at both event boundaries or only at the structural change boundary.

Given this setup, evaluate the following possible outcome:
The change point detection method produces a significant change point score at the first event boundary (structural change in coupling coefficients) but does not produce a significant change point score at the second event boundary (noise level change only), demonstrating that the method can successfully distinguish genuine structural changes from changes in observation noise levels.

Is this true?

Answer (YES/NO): YES